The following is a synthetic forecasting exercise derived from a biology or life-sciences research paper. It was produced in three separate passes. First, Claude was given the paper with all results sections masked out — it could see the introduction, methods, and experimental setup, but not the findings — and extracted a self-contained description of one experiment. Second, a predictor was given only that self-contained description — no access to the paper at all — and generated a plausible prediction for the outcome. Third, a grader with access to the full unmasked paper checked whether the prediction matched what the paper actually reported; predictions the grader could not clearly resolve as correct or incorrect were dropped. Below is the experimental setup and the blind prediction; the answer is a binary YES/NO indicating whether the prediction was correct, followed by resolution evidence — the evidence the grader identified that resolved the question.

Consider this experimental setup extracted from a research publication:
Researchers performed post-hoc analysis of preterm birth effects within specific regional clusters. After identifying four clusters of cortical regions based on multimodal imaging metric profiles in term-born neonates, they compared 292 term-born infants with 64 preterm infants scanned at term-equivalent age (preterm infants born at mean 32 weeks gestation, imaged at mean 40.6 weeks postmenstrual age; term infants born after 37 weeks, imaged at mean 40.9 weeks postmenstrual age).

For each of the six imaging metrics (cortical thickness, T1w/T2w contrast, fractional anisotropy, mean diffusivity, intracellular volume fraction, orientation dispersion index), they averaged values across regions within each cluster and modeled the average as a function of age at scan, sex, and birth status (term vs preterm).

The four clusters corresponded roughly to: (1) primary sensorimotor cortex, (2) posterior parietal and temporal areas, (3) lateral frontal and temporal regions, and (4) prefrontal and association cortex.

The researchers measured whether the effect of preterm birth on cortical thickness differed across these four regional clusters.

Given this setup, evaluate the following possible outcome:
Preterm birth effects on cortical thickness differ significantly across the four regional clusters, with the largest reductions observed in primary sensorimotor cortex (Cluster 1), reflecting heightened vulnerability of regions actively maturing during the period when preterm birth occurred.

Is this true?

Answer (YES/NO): NO